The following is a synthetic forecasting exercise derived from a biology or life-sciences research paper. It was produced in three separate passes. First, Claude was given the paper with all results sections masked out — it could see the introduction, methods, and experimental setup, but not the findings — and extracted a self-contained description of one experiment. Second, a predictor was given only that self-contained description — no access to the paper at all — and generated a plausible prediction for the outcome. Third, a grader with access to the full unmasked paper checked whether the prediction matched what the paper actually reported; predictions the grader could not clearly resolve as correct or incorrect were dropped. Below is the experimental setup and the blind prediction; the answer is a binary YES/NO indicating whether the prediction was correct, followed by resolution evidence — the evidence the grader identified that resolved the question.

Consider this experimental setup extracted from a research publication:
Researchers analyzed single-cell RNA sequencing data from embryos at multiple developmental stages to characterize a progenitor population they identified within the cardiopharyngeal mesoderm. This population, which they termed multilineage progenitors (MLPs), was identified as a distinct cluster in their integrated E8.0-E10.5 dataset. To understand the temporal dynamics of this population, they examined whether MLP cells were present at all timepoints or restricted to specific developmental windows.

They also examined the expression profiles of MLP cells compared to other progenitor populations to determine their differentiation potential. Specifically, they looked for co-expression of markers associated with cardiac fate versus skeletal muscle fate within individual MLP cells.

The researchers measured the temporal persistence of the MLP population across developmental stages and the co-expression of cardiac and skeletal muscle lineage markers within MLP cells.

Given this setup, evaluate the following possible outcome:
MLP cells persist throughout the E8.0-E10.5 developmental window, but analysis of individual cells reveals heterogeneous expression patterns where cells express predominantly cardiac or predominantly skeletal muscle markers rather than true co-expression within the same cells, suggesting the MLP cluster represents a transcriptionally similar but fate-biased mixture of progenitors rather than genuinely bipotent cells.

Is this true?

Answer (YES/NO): NO